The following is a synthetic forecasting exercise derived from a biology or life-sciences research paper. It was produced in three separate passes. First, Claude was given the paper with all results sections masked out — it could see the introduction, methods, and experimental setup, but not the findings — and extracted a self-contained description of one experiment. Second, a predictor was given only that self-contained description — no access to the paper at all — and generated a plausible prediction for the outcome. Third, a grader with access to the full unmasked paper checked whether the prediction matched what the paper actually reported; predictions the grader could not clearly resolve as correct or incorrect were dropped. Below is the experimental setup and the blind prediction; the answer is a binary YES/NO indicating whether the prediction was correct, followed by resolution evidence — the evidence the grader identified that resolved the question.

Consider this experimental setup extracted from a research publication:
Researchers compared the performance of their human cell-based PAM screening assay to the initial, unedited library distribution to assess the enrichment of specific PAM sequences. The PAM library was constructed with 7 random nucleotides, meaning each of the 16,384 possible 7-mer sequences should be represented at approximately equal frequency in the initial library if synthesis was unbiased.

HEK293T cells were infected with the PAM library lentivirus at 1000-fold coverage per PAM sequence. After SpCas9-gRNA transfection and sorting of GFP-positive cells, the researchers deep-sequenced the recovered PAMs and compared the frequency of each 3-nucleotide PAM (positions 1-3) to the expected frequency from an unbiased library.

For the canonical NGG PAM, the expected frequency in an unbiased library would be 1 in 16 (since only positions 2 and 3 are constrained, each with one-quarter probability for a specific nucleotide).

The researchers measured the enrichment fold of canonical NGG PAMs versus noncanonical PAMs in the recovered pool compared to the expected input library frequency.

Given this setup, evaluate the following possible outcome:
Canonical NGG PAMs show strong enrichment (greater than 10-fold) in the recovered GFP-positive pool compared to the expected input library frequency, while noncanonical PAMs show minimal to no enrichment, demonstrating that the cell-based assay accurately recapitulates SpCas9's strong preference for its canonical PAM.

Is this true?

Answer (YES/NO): NO